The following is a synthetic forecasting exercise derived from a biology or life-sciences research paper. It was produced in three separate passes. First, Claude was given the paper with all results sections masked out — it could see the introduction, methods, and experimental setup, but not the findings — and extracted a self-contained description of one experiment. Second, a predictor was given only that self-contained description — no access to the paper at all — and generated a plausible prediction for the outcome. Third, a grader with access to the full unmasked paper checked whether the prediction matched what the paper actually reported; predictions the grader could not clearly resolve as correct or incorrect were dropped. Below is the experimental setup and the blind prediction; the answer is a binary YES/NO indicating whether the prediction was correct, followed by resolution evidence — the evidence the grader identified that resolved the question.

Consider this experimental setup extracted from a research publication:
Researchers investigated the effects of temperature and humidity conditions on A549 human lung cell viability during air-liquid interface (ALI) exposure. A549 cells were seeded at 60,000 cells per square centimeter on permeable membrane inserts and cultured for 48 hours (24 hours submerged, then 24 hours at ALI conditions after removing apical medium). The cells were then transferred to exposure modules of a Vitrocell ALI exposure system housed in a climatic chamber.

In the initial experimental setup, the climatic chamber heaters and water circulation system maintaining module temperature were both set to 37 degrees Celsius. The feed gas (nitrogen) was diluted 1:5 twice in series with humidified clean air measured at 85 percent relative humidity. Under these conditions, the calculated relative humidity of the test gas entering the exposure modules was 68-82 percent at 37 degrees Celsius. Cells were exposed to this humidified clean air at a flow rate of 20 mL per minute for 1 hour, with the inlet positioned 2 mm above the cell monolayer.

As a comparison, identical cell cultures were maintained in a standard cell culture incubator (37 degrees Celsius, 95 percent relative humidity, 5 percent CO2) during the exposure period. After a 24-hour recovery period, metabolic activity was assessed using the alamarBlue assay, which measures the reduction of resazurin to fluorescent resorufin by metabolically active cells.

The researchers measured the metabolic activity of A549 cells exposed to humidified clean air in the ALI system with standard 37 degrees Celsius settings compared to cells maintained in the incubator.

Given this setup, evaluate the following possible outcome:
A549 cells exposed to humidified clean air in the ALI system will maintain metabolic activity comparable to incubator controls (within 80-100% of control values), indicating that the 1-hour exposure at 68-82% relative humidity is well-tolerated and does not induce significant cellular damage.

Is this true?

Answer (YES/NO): NO